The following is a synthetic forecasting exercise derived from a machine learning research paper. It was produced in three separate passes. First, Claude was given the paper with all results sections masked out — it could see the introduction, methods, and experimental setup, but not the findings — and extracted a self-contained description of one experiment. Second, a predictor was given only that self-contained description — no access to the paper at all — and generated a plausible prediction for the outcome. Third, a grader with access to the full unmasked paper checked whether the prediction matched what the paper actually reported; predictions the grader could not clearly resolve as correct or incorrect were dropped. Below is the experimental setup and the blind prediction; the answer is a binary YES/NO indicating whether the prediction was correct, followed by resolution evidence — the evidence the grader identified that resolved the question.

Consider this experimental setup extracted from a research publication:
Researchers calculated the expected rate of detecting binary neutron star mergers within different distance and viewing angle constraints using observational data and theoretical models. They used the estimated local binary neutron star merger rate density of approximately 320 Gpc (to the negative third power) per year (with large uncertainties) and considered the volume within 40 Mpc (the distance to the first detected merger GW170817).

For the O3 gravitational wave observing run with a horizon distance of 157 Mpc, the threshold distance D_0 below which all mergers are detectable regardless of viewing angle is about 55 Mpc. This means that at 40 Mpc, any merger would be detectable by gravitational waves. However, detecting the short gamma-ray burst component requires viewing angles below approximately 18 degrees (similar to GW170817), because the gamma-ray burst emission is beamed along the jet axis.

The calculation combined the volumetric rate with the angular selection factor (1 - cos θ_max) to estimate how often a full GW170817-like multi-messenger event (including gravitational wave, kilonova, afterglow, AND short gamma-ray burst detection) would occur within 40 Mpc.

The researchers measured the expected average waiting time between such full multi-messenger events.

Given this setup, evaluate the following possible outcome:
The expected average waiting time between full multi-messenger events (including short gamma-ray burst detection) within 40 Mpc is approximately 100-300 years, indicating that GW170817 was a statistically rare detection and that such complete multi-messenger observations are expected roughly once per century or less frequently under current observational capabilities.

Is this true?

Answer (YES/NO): YES